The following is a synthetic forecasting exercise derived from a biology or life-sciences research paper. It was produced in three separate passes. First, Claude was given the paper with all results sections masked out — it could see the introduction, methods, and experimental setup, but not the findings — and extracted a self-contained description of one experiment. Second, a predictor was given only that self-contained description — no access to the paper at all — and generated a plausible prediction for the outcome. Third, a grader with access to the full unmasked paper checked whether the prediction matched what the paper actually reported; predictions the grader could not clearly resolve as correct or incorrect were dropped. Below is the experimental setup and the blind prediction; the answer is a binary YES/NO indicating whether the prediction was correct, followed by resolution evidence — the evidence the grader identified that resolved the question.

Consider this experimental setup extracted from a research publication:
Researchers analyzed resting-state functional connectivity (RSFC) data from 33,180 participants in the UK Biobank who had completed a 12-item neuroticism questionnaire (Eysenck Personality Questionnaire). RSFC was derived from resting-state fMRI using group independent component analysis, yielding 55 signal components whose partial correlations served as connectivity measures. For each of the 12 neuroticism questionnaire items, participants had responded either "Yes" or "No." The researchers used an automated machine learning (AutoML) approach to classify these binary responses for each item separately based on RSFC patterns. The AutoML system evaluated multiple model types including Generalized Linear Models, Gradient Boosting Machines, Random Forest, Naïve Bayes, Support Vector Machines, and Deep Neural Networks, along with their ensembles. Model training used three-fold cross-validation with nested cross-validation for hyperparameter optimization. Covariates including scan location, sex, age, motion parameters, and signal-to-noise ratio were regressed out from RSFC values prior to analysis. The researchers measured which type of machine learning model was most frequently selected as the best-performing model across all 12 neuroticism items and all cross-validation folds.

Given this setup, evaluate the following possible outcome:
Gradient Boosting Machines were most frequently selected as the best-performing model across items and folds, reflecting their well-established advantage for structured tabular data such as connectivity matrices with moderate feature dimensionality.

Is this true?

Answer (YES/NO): NO